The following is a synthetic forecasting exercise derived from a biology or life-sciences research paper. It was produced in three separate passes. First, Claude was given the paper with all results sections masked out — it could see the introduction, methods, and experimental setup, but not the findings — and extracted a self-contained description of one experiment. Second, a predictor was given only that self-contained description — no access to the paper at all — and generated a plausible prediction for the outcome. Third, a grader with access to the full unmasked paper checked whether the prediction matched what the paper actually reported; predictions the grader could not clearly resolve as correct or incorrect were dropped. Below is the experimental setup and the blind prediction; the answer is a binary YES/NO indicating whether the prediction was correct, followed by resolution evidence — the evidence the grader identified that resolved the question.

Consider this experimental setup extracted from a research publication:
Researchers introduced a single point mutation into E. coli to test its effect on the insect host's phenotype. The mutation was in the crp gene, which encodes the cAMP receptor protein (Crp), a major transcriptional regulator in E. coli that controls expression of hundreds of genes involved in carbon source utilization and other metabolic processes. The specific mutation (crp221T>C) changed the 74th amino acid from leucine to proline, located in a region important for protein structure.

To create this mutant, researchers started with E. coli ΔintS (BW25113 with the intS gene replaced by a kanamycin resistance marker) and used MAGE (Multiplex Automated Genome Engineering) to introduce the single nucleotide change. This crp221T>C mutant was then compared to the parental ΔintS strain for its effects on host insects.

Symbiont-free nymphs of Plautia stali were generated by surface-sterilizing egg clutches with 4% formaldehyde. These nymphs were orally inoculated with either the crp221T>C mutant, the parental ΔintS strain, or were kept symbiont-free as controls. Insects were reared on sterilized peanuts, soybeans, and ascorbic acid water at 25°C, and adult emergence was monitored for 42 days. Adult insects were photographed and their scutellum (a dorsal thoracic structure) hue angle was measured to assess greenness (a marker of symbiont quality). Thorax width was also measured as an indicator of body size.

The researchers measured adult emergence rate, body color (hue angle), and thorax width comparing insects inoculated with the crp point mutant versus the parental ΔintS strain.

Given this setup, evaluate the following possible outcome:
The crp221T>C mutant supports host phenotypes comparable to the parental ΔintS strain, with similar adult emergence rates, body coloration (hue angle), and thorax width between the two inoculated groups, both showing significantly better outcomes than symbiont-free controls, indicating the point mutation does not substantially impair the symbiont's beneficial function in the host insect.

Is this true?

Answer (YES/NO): NO